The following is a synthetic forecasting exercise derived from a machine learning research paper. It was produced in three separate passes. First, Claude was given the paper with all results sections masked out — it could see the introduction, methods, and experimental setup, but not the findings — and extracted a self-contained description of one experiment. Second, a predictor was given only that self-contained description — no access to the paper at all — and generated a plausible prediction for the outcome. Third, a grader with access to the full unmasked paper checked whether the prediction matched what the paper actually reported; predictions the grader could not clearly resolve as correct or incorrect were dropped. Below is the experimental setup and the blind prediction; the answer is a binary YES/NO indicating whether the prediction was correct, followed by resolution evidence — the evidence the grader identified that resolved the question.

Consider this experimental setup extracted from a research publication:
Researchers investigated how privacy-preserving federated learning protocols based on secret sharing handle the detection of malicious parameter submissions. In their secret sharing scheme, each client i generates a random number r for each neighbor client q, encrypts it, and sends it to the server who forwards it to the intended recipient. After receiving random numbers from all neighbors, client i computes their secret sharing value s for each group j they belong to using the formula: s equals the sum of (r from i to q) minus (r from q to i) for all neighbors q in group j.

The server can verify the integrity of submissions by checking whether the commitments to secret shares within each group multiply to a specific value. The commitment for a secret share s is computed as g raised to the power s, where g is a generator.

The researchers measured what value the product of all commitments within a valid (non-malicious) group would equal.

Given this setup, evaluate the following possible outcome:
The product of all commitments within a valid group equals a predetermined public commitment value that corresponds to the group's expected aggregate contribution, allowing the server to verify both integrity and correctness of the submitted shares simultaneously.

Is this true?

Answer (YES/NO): NO